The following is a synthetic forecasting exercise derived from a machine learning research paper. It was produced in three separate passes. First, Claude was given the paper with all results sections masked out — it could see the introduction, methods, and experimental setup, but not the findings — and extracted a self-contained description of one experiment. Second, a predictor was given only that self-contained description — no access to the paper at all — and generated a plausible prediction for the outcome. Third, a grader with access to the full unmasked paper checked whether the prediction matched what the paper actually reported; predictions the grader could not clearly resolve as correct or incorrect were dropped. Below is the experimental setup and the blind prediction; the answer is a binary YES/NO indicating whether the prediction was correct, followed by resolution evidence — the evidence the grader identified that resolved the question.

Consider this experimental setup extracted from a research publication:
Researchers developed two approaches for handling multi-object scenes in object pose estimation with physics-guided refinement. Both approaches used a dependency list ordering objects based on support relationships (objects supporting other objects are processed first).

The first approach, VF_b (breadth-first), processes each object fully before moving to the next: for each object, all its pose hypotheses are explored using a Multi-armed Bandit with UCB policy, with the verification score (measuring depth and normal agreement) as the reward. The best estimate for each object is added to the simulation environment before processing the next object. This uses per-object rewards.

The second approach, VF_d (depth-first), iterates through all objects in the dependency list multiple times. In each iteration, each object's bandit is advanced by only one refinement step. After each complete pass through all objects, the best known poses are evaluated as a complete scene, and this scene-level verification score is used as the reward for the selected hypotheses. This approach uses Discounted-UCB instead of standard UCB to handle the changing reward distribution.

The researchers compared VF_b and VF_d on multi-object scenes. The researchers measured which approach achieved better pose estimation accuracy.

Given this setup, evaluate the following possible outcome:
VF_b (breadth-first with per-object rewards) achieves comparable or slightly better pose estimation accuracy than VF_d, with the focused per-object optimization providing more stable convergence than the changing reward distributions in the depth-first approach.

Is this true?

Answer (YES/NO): NO